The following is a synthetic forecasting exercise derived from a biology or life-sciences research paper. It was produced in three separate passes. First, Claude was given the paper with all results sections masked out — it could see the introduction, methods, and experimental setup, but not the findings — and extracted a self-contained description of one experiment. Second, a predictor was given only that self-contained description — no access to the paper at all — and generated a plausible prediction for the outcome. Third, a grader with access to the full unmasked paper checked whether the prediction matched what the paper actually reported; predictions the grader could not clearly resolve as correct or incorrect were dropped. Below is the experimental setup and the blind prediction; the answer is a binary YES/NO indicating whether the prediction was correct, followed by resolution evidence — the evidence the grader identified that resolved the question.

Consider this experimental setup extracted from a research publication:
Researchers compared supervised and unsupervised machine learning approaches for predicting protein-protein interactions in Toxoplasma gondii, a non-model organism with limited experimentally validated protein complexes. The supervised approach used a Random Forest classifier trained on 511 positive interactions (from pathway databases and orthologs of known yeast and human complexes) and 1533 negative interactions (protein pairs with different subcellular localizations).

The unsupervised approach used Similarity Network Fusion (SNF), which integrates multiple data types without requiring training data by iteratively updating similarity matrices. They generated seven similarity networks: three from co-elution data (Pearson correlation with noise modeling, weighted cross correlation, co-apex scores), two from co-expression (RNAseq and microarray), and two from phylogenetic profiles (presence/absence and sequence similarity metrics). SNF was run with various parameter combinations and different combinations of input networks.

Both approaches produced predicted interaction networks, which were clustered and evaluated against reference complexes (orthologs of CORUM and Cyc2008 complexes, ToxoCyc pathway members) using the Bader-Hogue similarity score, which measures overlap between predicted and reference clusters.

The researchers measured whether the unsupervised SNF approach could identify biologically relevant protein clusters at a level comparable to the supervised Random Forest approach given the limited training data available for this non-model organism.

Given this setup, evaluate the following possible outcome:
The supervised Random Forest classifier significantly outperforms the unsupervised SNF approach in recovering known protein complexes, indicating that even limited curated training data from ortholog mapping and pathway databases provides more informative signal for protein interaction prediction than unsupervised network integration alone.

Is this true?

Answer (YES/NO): NO